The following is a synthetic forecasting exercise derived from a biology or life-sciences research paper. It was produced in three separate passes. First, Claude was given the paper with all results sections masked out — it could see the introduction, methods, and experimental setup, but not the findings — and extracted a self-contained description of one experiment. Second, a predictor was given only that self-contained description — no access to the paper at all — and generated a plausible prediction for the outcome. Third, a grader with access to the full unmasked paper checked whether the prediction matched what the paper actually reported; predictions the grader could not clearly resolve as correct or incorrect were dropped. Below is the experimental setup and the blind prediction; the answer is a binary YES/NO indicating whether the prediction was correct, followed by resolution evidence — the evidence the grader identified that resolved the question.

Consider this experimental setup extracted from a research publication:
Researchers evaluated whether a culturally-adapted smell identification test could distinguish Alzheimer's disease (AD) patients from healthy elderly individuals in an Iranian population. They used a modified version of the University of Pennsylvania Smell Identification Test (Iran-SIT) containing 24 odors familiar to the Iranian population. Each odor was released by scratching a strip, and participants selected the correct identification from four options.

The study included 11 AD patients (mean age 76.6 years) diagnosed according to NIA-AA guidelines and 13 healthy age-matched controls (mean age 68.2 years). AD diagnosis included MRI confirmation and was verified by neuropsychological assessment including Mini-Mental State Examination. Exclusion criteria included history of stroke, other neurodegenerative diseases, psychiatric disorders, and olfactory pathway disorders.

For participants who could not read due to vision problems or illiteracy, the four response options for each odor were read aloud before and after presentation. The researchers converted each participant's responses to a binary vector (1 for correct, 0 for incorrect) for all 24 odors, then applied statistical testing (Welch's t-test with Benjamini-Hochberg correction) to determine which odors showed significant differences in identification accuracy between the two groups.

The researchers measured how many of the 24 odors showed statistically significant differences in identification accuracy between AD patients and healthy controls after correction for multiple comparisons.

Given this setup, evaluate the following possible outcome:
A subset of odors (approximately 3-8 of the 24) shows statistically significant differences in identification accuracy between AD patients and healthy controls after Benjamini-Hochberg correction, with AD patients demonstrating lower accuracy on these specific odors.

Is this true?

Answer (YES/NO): NO